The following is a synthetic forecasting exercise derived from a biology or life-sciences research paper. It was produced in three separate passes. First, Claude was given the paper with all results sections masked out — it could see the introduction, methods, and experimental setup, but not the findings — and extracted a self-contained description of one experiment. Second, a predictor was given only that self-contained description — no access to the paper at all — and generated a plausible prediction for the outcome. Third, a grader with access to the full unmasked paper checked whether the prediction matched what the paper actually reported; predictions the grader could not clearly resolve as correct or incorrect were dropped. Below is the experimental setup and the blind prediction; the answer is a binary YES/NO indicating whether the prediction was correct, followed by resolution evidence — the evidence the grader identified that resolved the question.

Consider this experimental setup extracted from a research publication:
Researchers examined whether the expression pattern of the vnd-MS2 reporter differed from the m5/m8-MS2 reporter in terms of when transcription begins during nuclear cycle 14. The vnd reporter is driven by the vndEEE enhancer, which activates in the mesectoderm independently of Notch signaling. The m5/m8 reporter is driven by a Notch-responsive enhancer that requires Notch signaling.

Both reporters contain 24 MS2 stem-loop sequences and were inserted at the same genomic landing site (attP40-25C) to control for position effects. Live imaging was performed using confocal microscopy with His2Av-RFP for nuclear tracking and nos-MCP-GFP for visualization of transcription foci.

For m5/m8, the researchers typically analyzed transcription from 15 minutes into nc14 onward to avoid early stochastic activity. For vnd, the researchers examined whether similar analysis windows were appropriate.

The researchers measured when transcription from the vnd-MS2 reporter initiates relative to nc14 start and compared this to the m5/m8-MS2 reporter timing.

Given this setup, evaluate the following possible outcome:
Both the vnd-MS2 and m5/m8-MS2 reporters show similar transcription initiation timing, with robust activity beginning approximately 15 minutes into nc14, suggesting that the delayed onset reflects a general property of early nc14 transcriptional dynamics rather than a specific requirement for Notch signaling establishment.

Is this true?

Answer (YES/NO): NO